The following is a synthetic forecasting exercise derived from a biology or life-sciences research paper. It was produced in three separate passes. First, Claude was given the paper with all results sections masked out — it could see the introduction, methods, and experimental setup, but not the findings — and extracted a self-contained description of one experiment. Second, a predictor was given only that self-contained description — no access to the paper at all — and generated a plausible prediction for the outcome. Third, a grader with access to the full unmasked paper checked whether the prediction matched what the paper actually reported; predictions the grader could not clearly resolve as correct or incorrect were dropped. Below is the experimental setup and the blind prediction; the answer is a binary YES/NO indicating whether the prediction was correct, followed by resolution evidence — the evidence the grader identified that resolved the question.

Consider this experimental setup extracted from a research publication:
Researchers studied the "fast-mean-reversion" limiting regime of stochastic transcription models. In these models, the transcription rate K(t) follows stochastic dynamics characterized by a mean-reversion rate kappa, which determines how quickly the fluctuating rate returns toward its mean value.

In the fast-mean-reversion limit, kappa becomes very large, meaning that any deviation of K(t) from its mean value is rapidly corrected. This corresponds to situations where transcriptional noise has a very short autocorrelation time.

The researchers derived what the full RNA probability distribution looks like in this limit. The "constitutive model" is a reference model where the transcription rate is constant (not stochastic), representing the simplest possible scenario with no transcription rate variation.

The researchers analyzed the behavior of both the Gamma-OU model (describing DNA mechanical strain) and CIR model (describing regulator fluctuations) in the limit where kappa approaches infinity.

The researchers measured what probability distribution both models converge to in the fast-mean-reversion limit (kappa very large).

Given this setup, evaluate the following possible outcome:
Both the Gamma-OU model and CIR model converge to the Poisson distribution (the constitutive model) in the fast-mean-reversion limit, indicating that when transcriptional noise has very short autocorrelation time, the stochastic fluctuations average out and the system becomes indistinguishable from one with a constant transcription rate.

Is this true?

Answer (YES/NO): YES